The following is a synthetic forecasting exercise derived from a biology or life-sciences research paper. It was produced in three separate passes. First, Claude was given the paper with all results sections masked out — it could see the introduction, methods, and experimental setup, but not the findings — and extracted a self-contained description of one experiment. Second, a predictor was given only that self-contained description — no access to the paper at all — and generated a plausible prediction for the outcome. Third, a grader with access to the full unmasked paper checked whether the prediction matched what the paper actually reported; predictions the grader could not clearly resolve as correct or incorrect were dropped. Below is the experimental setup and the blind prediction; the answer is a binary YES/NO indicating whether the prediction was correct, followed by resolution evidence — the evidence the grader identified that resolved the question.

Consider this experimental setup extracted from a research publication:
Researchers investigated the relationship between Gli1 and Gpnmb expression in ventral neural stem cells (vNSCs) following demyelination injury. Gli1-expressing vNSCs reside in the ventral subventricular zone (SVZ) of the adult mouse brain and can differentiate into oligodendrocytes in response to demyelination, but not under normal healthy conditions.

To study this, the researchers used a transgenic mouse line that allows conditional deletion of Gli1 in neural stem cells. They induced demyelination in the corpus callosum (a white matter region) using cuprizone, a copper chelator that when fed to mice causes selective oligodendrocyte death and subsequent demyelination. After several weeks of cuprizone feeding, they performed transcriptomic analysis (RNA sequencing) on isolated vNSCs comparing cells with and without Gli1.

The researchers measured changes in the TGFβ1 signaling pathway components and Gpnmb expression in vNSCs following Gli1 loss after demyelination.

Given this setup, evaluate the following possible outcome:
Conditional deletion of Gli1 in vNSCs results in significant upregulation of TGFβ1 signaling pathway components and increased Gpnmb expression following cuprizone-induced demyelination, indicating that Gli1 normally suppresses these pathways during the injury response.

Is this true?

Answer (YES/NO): NO